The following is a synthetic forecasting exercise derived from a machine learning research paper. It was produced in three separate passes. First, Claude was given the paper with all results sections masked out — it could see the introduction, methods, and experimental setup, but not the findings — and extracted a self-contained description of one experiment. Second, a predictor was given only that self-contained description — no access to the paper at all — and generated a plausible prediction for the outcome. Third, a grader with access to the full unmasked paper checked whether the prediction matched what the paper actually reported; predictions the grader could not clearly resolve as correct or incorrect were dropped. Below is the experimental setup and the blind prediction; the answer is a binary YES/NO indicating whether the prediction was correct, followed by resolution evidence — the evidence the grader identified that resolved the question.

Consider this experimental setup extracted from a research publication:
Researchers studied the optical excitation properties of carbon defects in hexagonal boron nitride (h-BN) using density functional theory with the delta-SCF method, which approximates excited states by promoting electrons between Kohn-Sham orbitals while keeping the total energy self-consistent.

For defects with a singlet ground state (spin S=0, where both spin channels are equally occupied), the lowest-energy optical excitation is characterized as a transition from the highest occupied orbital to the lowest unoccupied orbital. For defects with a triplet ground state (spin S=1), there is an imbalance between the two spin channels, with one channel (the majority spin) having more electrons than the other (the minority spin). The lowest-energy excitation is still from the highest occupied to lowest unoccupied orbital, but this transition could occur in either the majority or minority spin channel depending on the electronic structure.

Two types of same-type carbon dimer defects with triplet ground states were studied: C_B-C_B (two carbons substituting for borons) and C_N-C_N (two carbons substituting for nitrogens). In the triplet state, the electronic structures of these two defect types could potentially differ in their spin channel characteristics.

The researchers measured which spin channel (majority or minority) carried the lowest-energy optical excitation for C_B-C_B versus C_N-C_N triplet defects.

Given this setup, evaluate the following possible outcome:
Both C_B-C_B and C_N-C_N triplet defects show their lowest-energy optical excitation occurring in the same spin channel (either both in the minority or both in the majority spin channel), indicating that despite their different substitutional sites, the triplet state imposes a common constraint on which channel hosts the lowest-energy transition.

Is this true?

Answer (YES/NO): NO